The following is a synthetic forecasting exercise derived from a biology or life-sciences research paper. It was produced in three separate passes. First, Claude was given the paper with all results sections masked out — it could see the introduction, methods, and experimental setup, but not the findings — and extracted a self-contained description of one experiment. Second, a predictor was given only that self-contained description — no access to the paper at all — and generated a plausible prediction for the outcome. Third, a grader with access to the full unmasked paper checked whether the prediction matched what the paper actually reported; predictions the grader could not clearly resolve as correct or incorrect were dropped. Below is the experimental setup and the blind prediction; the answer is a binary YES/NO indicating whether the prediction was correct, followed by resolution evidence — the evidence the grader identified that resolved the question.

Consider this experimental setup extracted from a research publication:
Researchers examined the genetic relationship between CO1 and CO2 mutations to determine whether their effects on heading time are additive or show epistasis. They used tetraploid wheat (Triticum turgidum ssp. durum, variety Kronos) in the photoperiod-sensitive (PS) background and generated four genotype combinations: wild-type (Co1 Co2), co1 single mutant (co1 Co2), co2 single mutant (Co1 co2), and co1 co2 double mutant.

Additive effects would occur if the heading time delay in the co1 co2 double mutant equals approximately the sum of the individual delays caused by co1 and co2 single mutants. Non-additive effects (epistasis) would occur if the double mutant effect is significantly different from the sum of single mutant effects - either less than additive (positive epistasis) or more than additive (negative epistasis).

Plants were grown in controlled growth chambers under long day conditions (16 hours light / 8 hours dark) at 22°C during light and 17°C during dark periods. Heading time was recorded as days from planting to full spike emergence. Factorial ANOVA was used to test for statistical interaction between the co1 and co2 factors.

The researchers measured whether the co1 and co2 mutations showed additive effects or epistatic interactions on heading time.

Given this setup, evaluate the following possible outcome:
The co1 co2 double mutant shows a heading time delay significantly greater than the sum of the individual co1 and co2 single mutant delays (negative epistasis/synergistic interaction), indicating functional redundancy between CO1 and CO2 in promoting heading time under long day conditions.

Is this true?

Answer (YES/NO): NO